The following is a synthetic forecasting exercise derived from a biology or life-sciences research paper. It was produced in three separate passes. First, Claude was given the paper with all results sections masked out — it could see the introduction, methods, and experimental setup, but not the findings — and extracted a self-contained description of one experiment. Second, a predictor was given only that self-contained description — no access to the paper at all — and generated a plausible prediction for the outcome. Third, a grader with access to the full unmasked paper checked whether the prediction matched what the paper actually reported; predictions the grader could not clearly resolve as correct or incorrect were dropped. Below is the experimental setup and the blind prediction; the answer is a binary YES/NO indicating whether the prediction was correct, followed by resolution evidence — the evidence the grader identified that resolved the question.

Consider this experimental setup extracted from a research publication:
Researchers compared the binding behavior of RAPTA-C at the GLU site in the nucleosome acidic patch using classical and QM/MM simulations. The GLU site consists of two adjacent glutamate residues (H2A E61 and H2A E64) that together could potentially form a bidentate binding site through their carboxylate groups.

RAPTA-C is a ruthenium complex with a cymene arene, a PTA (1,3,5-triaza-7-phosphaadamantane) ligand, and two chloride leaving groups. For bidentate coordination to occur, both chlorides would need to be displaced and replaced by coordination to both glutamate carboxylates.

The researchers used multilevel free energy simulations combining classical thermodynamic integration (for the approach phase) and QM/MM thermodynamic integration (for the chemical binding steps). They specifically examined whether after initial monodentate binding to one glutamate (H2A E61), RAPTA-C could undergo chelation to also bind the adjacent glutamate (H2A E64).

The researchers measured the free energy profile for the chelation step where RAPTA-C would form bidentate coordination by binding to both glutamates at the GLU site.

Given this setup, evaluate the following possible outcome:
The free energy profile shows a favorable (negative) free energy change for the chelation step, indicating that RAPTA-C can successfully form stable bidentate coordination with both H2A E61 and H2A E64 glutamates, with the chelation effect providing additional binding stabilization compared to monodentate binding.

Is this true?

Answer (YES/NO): YES